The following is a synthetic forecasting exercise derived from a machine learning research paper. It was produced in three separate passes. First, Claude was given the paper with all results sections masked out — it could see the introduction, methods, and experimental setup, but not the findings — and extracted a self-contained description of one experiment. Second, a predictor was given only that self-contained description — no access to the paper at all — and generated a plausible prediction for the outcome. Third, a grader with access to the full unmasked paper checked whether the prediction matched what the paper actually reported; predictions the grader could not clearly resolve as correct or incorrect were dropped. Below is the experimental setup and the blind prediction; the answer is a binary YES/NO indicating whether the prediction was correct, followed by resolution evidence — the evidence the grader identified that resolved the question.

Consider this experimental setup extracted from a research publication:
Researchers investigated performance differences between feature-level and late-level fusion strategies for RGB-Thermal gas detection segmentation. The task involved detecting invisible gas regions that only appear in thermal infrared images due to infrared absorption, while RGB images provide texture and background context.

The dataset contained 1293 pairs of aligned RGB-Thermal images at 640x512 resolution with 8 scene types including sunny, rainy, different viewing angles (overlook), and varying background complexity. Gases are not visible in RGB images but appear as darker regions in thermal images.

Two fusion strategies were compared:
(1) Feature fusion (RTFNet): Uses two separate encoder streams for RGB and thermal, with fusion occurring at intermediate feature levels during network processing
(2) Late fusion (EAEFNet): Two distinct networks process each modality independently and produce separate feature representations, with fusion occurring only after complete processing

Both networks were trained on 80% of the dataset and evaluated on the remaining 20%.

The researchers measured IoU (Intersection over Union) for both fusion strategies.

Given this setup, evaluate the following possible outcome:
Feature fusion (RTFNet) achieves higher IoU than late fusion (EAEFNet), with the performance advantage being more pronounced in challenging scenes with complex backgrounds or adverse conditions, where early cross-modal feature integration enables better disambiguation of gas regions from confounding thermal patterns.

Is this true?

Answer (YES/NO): NO